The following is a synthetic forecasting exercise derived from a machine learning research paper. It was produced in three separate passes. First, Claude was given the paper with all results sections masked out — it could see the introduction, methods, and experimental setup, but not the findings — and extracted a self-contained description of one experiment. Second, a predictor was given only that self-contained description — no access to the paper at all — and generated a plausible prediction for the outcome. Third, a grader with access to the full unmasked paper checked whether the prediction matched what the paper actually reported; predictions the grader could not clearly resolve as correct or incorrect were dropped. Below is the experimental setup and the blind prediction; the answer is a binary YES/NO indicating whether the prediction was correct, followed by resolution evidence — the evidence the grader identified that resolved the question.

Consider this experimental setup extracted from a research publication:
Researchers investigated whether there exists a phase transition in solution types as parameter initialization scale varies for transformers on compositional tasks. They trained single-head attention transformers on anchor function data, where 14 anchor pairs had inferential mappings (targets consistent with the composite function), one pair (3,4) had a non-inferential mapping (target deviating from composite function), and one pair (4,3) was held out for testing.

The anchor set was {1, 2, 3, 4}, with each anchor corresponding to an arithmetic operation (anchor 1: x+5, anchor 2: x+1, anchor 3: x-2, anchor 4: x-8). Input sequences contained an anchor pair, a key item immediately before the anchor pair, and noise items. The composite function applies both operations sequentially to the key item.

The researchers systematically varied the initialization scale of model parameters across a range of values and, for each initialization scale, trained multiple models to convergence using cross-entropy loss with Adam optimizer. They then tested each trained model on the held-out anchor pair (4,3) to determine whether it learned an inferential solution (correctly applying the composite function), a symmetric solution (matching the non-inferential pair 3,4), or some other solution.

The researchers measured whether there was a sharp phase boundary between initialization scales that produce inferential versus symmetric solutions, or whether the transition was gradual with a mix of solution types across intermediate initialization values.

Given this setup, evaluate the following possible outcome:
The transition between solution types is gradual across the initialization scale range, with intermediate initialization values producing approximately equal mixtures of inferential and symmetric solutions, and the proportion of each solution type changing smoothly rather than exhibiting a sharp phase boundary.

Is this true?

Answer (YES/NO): NO